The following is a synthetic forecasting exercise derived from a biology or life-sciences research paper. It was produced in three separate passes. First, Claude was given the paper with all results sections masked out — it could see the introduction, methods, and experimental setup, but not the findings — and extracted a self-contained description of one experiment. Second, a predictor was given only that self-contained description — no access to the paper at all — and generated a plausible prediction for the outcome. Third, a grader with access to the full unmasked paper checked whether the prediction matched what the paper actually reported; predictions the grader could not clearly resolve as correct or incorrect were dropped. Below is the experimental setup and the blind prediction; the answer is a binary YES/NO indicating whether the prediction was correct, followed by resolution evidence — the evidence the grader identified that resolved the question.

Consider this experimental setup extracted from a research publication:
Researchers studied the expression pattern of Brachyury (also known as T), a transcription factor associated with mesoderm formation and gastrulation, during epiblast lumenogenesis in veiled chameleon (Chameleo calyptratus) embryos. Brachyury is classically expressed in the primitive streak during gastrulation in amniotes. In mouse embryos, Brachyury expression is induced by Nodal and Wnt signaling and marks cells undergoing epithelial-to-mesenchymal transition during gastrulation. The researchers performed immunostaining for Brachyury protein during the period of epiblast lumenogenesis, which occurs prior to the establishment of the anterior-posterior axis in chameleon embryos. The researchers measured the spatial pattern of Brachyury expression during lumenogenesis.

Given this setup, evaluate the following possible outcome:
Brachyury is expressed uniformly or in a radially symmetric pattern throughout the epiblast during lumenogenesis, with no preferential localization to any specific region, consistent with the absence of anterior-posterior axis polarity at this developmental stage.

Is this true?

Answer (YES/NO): NO